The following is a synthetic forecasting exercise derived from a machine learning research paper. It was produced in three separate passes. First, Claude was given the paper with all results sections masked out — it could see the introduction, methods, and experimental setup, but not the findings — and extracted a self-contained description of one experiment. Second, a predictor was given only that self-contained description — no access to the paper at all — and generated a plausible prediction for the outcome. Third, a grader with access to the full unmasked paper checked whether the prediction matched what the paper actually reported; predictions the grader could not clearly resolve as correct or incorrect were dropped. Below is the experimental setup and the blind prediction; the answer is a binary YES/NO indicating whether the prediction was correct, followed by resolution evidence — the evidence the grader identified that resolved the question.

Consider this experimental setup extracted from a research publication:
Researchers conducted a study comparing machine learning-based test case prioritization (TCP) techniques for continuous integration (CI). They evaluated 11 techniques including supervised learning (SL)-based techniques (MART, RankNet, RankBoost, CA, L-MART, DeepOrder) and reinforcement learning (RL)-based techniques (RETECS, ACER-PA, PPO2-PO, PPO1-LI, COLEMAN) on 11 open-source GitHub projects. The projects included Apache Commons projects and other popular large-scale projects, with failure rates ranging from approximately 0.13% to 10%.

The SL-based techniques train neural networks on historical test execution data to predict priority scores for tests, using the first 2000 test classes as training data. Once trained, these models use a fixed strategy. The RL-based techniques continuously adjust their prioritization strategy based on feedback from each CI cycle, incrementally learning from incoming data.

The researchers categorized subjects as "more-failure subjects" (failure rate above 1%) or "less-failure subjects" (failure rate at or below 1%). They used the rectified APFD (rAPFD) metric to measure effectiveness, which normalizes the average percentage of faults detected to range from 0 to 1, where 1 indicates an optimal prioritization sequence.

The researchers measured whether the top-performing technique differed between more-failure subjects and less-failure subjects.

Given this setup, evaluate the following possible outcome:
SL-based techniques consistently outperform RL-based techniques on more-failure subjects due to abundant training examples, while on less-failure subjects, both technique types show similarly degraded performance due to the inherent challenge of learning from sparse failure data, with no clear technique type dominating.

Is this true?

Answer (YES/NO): NO